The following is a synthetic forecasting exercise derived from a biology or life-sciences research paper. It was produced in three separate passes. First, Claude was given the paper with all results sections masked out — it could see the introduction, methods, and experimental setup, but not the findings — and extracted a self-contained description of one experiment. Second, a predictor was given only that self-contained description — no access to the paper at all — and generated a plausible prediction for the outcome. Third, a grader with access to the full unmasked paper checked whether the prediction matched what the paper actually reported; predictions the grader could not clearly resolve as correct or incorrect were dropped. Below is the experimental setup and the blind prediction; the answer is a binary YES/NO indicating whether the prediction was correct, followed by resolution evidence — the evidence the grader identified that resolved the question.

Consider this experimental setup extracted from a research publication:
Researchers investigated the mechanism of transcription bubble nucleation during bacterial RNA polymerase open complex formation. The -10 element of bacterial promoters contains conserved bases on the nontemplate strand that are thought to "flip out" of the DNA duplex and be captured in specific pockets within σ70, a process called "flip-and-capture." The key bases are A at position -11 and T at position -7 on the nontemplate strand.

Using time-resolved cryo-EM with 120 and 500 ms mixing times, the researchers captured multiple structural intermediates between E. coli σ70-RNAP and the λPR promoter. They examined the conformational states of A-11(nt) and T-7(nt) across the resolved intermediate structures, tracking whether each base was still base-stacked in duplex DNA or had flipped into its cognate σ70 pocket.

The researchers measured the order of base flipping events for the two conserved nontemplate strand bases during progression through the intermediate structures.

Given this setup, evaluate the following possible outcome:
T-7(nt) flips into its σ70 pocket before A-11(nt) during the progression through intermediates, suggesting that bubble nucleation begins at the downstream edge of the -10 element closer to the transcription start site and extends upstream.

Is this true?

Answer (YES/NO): NO